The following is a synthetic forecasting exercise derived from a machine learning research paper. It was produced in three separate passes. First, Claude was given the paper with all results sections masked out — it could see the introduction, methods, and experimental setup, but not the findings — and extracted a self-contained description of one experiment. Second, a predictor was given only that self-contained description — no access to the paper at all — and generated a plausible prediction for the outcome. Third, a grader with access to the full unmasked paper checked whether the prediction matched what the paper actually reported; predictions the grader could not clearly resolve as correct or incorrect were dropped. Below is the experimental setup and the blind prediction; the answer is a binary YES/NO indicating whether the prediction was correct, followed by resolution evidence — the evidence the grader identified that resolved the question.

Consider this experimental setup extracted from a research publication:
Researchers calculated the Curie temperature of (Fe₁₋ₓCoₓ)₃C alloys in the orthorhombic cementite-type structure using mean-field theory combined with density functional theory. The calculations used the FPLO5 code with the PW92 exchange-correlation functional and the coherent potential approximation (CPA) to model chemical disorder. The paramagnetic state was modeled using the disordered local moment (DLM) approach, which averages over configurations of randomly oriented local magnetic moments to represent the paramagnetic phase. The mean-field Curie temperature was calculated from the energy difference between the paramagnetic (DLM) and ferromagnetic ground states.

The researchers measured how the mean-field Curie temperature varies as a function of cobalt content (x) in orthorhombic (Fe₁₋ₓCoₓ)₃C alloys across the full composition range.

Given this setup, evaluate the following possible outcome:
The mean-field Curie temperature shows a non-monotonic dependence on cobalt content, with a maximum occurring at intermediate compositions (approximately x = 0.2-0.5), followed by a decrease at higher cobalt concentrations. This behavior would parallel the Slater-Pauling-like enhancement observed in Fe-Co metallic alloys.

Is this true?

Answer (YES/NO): YES